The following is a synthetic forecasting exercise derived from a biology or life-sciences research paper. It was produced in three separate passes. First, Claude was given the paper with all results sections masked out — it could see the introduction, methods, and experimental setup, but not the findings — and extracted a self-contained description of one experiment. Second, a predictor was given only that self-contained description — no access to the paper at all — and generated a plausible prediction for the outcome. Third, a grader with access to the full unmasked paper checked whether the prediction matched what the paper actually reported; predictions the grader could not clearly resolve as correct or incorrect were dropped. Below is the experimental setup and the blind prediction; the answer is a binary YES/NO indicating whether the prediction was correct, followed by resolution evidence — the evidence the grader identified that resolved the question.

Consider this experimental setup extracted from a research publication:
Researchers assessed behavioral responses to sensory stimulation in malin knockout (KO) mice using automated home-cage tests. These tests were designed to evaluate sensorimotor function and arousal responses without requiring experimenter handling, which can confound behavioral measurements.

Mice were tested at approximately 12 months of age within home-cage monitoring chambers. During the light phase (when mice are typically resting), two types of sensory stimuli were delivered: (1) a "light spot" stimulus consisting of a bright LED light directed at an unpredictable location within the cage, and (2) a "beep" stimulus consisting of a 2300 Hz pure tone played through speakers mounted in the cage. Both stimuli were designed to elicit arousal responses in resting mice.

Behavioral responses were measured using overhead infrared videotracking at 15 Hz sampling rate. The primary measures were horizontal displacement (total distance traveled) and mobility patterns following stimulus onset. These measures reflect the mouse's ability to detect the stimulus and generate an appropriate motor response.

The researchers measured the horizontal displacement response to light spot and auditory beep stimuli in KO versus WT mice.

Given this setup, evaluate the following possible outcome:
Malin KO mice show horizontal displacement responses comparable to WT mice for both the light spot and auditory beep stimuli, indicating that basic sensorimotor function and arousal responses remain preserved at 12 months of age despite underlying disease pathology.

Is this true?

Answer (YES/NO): NO